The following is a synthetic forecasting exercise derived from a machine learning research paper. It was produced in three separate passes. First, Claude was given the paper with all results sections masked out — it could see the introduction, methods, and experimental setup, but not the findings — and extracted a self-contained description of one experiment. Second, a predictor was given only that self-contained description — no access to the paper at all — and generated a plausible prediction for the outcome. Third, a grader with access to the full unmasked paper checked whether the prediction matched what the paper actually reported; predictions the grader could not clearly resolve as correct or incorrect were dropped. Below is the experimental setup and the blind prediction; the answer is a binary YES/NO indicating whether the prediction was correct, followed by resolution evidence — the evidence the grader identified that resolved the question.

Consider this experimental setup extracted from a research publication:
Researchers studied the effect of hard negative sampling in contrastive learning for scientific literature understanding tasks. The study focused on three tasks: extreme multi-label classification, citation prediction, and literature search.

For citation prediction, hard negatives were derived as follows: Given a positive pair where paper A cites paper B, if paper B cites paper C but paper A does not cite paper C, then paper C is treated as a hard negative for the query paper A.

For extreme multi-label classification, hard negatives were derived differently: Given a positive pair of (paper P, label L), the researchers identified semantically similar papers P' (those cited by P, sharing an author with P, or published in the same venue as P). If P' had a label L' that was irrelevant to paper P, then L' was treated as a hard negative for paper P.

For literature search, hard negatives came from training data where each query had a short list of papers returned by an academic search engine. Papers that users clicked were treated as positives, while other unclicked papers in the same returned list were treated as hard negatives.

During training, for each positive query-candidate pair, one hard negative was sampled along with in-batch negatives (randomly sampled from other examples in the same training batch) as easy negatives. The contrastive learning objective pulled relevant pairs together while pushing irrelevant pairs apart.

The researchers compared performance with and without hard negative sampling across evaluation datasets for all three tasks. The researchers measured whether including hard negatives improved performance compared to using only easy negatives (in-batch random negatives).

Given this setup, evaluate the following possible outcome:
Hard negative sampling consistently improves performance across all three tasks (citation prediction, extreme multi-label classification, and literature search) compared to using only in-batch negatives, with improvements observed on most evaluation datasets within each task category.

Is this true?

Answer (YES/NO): NO